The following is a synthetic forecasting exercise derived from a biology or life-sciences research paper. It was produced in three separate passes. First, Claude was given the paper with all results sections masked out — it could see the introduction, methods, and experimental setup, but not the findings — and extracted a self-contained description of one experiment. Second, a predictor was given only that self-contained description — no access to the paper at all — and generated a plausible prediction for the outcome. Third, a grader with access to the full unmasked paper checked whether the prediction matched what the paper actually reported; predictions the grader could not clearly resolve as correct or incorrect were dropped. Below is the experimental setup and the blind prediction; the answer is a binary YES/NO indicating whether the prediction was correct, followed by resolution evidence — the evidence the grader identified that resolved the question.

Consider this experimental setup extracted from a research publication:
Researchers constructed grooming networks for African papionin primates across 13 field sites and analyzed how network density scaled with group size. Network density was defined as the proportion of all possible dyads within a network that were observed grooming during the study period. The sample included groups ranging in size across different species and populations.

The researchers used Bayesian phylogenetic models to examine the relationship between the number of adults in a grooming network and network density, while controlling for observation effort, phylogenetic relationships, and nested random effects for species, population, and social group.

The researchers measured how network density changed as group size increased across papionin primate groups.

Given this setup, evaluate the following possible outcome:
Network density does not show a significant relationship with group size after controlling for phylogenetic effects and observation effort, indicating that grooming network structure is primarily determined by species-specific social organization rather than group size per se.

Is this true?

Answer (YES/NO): NO